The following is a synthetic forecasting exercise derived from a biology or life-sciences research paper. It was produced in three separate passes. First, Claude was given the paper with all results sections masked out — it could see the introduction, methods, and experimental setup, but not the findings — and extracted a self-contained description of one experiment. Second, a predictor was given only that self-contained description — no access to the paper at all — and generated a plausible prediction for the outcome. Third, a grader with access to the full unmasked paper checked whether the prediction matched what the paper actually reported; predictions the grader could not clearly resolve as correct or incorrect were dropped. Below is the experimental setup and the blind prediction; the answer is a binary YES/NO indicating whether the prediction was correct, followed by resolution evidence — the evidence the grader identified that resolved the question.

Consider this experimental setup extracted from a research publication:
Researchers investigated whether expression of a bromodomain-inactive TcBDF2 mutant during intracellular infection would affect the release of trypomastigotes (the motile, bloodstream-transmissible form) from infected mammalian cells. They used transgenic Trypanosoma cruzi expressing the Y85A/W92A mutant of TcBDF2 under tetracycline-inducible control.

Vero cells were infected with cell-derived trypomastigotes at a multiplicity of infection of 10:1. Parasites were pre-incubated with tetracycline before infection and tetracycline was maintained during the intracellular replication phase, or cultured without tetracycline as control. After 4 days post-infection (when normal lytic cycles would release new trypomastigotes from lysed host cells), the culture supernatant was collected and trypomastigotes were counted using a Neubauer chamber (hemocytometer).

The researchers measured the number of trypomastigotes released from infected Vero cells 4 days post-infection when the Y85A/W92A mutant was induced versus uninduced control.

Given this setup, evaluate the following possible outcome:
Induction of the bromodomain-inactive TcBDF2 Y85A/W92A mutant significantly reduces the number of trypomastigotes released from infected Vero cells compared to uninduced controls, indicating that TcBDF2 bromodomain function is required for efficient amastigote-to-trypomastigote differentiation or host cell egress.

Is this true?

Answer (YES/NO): YES